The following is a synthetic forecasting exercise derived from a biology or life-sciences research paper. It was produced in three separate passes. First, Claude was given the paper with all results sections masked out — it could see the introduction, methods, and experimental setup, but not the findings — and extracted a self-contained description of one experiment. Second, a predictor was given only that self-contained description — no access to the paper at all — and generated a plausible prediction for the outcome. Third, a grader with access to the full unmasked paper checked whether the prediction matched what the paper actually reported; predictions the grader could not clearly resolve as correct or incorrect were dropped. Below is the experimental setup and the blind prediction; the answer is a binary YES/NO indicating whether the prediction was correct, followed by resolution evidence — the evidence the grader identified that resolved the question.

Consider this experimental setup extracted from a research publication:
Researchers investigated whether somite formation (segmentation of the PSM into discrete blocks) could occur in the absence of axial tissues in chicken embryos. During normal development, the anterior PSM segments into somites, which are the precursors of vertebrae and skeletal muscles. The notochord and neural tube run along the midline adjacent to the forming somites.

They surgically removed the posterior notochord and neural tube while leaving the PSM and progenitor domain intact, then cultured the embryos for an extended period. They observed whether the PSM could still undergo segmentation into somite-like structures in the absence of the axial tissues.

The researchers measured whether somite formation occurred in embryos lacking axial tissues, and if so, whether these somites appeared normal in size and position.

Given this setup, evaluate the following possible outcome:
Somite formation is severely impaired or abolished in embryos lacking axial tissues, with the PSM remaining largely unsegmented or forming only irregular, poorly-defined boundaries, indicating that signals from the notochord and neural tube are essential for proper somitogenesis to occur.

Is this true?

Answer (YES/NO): NO